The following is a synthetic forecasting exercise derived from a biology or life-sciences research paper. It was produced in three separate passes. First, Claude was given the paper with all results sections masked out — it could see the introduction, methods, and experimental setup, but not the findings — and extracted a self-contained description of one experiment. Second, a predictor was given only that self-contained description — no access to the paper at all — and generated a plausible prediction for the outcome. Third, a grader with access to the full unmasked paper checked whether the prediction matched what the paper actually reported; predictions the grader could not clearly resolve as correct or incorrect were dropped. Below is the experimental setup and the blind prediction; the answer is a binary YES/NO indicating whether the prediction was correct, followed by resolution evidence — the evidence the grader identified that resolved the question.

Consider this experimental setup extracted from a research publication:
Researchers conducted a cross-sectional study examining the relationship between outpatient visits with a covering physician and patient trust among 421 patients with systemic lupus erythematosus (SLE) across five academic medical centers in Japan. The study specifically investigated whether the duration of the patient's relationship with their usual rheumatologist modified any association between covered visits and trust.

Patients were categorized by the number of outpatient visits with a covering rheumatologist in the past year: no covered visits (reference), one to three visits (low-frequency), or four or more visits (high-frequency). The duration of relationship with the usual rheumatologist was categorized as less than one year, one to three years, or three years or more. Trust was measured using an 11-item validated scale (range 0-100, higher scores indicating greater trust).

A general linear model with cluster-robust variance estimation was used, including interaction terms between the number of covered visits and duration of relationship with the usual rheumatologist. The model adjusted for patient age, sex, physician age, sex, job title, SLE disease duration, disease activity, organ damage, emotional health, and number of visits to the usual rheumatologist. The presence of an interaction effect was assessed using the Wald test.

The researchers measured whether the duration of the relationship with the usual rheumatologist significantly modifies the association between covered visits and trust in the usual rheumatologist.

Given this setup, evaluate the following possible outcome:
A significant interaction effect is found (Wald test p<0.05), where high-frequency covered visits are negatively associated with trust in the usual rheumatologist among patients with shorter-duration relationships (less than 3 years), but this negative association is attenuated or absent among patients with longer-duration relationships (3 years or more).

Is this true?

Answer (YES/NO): NO